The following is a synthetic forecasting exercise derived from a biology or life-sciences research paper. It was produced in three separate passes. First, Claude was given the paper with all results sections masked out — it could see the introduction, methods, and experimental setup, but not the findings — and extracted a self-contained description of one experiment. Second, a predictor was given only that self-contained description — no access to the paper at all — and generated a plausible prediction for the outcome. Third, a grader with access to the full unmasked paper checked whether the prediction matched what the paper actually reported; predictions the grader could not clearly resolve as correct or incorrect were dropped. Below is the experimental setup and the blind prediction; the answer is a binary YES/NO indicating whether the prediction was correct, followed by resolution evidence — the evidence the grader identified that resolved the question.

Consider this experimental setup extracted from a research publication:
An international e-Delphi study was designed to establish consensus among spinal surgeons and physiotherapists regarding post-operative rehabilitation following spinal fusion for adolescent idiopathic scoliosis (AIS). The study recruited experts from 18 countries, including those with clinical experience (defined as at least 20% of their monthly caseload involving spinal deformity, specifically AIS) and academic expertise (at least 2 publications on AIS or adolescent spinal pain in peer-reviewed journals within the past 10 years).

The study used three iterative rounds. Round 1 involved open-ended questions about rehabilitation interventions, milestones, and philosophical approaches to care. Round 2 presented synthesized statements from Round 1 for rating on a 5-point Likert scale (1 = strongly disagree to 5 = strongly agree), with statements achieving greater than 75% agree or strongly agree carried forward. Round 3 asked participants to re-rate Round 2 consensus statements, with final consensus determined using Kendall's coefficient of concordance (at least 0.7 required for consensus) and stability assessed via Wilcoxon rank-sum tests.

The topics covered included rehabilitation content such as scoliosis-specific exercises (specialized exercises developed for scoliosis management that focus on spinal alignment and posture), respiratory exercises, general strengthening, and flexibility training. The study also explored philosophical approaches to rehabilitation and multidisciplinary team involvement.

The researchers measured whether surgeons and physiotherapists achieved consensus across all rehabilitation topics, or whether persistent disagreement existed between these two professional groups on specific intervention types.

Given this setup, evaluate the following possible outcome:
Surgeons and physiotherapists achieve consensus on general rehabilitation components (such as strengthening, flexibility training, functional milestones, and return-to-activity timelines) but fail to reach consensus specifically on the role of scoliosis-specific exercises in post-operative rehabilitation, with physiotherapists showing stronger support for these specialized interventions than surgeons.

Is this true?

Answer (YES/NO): NO